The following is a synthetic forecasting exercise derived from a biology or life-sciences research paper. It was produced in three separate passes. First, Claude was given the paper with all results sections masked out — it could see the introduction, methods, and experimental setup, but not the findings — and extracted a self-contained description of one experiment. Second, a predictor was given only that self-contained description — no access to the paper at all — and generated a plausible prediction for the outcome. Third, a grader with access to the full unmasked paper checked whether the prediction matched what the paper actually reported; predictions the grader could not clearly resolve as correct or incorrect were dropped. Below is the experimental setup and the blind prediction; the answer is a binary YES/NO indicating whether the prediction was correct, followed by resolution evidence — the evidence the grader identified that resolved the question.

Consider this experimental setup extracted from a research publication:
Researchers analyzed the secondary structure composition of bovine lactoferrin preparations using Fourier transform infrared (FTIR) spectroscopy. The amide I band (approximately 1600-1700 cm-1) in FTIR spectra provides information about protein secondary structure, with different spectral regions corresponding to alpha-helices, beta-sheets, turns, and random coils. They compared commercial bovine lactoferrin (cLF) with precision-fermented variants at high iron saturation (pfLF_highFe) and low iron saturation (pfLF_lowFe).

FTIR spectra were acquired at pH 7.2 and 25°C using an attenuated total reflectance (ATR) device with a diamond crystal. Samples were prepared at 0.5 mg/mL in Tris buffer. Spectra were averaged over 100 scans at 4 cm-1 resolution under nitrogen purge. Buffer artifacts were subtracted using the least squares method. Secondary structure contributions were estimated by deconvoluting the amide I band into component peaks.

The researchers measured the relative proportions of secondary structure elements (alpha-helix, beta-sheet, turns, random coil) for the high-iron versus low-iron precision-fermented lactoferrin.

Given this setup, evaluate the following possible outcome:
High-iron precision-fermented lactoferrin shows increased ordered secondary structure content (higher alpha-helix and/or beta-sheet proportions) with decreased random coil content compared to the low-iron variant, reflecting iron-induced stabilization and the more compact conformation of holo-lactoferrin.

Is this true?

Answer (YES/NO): NO